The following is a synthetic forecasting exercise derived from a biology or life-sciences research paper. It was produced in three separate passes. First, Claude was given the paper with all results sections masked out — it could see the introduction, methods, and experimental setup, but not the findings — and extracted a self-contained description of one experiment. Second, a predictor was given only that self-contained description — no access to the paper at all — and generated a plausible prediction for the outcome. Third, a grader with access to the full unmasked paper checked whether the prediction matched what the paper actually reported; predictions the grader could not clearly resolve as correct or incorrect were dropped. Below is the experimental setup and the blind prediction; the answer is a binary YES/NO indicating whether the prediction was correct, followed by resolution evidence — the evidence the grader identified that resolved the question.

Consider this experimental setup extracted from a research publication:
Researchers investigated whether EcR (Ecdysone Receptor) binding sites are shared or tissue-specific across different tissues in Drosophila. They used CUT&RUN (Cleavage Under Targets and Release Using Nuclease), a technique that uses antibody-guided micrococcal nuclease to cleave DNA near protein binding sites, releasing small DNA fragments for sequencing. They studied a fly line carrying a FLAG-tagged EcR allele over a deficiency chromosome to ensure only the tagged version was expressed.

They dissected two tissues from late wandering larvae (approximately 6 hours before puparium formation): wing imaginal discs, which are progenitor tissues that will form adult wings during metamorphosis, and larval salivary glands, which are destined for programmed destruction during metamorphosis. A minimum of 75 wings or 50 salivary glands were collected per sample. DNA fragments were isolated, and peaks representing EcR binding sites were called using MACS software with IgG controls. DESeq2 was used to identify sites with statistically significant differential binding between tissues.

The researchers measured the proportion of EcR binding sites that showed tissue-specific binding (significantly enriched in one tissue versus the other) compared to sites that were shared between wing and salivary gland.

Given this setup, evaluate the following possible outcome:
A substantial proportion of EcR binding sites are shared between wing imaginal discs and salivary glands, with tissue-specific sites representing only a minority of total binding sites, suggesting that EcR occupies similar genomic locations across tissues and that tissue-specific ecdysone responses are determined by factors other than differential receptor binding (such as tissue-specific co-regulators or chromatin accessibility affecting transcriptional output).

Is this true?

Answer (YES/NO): YES